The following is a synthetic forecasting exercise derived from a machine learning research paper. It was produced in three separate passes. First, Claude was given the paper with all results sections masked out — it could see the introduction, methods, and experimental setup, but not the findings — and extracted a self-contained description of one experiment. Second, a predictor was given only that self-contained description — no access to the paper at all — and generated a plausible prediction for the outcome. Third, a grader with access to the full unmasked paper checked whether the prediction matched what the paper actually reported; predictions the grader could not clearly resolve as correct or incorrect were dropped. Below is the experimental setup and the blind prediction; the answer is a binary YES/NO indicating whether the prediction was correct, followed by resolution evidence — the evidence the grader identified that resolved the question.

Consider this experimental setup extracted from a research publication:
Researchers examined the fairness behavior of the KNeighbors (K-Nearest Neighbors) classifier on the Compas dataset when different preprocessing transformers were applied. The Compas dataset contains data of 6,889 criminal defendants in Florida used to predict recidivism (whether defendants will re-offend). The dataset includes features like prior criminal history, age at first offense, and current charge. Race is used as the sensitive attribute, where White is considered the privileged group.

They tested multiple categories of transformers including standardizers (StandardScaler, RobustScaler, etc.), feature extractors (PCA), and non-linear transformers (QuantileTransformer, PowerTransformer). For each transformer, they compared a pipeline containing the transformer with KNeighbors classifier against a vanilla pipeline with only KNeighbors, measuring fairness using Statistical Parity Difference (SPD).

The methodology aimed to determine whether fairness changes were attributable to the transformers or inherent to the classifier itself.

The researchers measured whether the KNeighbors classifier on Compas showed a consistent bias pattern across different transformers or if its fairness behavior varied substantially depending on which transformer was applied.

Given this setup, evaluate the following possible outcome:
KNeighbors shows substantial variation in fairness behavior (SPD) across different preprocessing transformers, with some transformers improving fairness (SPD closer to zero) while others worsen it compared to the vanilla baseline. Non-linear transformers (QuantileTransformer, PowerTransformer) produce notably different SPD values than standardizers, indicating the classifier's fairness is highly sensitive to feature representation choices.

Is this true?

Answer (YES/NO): NO